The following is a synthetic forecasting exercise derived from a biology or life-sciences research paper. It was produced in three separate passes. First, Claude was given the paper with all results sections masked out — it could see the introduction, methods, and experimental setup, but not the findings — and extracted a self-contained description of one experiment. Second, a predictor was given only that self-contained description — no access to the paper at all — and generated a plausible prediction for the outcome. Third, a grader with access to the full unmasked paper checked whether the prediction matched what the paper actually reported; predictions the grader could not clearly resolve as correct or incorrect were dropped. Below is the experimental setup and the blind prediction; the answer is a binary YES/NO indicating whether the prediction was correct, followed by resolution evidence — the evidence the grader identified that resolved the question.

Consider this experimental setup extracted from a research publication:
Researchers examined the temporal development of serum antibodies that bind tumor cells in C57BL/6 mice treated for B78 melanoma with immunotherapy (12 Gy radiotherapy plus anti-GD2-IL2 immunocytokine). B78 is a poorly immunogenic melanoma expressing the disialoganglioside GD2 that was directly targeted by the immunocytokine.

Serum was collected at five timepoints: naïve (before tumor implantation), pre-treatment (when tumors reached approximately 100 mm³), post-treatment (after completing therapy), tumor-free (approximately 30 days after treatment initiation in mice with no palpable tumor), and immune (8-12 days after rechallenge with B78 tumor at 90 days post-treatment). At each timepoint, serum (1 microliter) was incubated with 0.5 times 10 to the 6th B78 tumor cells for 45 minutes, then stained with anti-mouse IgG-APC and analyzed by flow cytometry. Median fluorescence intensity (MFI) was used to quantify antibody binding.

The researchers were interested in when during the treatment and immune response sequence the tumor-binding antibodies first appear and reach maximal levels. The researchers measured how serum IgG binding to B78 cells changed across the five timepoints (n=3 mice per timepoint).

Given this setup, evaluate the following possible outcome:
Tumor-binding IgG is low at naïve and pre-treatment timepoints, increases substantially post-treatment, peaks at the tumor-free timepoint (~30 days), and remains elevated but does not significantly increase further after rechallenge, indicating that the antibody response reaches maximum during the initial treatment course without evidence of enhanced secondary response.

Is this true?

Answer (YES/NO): NO